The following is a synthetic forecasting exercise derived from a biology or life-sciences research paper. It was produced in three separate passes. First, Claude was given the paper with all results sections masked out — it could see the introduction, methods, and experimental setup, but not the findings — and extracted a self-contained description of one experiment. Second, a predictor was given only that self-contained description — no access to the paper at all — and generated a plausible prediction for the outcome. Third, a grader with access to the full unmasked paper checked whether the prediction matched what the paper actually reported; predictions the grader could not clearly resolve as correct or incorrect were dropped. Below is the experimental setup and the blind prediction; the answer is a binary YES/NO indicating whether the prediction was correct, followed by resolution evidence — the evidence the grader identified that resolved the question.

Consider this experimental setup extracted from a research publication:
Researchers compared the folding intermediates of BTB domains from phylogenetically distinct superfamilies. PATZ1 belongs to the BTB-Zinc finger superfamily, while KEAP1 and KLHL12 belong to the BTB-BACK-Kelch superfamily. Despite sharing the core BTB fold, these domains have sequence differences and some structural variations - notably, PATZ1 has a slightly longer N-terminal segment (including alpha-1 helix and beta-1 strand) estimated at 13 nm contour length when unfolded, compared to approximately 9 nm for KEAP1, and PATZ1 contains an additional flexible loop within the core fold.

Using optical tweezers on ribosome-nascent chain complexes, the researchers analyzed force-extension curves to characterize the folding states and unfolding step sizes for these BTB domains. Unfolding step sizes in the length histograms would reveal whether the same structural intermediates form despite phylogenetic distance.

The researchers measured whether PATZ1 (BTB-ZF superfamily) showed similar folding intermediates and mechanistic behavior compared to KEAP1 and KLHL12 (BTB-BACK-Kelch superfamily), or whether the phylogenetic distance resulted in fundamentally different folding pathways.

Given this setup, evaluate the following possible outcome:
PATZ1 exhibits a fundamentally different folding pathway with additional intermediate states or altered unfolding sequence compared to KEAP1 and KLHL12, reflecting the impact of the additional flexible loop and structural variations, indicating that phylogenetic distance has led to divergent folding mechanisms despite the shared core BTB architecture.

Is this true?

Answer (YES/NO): NO